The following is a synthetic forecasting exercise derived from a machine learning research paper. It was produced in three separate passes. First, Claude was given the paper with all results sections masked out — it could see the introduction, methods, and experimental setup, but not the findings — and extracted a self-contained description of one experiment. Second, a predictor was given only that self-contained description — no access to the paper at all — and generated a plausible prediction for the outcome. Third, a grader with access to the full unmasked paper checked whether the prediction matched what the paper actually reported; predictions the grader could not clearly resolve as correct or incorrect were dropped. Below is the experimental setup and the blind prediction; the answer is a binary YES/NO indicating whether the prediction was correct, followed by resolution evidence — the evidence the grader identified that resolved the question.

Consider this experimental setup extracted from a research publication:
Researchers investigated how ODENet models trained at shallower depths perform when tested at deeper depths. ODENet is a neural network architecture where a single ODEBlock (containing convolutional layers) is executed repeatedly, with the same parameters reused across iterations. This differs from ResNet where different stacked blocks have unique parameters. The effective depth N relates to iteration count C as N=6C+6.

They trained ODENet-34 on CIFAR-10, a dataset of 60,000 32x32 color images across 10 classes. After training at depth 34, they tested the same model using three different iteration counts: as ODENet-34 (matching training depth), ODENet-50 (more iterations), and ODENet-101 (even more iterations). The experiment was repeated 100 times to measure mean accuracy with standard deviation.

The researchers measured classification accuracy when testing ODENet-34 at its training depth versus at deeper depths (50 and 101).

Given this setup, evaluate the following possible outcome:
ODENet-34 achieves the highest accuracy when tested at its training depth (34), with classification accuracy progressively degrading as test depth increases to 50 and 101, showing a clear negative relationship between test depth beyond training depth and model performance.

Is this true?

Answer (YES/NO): NO